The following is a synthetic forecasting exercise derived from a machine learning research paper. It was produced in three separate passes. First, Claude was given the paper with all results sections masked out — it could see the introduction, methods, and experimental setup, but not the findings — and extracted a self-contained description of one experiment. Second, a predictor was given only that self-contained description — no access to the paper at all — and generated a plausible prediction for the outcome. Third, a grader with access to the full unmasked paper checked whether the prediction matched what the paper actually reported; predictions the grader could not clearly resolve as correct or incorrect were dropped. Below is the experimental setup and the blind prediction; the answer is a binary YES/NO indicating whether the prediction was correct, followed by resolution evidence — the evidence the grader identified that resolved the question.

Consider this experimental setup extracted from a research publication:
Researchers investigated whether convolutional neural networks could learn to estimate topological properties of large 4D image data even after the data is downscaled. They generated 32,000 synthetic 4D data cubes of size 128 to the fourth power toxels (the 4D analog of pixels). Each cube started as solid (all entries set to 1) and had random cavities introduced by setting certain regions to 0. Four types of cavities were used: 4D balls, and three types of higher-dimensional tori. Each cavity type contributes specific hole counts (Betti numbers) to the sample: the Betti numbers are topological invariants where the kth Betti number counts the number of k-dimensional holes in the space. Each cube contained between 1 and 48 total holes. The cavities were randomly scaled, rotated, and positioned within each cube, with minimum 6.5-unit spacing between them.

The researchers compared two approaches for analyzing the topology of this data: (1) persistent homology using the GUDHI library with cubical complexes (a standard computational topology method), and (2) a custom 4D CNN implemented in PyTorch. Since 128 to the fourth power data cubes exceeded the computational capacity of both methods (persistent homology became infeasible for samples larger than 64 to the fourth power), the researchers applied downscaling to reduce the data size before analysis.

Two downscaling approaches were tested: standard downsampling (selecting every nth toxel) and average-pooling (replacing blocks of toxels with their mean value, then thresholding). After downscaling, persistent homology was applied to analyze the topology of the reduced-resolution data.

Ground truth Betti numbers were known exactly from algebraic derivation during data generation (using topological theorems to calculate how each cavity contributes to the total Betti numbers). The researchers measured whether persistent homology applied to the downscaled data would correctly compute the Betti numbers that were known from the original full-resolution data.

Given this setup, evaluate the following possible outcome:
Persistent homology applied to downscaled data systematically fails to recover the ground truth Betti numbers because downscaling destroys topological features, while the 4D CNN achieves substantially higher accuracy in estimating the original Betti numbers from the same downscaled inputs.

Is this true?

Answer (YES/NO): YES